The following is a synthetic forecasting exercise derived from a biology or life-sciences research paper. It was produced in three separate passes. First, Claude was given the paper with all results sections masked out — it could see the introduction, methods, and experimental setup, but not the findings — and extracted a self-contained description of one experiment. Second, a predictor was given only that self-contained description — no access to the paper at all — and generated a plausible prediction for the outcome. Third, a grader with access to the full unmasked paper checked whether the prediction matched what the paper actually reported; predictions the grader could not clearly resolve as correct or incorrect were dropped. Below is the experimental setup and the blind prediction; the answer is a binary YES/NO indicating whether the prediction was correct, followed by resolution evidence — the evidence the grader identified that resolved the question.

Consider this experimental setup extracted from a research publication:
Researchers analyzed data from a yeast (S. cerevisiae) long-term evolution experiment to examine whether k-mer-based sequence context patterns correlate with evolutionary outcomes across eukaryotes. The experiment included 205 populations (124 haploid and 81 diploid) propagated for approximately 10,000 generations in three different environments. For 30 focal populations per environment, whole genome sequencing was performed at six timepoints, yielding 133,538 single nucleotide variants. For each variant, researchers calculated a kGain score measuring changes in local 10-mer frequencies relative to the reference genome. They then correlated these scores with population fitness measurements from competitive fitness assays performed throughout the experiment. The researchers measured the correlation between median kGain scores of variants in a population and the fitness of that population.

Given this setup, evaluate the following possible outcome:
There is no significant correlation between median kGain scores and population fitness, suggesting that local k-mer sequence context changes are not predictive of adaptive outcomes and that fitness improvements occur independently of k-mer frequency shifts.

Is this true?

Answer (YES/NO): NO